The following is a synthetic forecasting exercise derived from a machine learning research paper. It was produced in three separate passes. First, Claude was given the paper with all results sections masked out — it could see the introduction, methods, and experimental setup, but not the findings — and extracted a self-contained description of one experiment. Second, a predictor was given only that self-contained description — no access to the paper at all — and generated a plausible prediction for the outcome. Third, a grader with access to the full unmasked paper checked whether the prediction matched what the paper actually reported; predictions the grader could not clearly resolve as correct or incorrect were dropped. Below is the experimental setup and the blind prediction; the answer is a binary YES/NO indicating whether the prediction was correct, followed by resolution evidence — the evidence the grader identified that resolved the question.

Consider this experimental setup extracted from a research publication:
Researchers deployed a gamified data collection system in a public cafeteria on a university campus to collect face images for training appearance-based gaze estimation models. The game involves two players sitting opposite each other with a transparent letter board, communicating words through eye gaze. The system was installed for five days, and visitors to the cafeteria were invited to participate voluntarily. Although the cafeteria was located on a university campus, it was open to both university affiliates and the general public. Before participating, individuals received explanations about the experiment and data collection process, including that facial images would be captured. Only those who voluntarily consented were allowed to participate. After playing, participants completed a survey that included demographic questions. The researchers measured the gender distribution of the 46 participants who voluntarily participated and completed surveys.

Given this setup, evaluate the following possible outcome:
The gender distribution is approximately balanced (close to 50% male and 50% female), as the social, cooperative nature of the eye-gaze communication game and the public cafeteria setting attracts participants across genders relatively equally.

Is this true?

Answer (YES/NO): YES